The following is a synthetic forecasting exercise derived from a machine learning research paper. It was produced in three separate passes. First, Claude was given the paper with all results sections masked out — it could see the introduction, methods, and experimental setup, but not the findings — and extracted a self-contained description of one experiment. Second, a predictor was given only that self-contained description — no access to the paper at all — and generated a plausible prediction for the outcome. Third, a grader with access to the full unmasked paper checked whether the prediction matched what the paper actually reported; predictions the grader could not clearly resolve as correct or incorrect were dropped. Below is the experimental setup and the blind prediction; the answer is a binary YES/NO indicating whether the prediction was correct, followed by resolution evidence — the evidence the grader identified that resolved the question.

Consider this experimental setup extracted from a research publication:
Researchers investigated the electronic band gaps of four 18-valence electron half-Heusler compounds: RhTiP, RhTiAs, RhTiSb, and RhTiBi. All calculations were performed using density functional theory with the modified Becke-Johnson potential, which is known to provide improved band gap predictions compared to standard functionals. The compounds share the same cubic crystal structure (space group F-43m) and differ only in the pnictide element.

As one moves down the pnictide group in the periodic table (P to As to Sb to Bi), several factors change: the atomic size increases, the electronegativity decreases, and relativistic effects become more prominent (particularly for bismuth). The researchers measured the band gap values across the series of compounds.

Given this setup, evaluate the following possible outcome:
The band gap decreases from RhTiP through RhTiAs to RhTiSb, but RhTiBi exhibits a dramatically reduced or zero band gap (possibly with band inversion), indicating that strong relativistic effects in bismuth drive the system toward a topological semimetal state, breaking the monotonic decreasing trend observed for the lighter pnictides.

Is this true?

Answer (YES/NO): NO